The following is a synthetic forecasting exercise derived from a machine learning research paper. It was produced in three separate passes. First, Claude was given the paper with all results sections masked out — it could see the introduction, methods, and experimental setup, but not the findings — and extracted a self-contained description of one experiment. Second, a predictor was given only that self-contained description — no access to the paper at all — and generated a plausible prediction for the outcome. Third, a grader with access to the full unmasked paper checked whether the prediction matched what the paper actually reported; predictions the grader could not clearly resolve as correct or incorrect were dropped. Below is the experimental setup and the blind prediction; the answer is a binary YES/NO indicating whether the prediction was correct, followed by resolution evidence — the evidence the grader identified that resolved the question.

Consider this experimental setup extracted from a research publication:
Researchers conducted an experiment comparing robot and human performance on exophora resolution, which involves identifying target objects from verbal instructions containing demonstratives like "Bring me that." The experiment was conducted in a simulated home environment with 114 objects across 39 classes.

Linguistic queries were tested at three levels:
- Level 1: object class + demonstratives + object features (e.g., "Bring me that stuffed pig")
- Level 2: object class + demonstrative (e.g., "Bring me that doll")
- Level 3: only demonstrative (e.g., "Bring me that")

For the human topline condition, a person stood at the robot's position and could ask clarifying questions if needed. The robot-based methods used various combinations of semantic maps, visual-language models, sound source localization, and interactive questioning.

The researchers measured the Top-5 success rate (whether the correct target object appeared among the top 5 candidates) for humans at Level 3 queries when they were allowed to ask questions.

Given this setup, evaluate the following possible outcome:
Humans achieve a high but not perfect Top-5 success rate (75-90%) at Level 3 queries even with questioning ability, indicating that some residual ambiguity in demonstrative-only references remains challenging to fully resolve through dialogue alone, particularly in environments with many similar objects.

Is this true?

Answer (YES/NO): NO